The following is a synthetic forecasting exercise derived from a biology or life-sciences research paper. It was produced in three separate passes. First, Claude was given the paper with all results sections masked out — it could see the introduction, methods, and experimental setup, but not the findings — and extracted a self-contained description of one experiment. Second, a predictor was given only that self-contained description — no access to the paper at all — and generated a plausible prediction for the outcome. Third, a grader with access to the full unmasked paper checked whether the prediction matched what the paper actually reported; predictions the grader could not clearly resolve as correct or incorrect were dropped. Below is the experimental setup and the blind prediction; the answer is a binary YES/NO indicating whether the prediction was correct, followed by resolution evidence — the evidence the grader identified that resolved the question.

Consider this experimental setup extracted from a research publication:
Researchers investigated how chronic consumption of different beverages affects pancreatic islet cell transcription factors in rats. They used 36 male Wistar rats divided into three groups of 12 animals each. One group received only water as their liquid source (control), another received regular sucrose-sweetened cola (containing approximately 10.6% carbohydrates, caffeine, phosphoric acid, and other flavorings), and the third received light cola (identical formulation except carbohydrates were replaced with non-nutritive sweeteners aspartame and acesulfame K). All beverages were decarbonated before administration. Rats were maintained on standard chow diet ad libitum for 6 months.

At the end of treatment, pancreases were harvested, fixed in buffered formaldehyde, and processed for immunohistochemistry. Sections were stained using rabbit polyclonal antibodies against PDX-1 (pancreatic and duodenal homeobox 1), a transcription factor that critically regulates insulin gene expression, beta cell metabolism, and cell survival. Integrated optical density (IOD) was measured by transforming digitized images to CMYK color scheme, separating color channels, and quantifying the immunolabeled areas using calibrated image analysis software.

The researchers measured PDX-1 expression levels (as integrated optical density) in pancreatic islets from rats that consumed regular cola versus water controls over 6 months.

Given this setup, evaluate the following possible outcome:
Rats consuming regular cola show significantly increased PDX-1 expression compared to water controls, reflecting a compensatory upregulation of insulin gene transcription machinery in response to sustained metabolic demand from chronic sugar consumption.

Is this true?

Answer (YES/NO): NO